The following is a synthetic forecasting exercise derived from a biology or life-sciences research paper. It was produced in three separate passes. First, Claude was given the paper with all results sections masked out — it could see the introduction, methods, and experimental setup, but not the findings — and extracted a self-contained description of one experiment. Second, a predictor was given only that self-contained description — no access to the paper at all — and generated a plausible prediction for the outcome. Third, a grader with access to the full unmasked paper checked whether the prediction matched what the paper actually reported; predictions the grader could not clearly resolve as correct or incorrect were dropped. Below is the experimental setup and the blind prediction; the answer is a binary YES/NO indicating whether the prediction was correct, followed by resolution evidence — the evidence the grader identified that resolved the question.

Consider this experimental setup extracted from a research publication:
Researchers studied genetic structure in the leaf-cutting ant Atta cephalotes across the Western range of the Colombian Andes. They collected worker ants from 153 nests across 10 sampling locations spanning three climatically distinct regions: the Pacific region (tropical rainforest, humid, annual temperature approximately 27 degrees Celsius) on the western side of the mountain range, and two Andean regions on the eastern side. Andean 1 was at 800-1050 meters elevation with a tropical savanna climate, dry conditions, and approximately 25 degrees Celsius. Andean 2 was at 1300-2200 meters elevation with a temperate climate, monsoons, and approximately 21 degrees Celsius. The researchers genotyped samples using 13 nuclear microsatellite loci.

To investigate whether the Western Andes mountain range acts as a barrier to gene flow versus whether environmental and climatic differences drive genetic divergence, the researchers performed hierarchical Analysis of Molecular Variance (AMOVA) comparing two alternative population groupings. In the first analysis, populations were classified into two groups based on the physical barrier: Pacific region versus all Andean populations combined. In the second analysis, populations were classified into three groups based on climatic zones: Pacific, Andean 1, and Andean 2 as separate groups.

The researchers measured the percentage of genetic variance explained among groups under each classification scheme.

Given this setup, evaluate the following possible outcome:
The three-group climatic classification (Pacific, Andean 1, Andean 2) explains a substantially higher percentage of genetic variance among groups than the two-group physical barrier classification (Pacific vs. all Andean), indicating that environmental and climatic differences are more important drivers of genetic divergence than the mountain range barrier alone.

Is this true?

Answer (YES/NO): NO